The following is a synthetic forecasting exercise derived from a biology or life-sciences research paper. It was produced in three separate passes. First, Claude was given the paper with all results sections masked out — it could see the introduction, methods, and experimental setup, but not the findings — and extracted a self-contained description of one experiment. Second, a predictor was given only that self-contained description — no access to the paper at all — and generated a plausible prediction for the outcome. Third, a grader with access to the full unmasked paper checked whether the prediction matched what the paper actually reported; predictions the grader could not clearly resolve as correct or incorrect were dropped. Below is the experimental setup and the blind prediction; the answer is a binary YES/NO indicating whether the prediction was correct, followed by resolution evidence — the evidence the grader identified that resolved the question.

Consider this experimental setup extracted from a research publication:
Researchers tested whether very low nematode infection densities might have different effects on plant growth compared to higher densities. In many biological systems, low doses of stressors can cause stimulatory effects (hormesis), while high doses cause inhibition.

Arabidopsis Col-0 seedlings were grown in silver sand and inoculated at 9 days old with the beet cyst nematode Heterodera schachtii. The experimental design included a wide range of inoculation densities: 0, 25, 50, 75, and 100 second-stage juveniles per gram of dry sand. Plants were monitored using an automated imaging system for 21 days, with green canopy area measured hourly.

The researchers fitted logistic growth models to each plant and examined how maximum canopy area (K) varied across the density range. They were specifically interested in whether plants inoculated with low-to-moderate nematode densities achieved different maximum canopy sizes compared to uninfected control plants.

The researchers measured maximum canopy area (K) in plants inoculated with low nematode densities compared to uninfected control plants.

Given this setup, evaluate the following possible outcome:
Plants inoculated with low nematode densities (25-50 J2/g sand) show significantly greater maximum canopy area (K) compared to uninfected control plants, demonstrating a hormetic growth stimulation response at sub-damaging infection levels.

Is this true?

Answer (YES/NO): NO